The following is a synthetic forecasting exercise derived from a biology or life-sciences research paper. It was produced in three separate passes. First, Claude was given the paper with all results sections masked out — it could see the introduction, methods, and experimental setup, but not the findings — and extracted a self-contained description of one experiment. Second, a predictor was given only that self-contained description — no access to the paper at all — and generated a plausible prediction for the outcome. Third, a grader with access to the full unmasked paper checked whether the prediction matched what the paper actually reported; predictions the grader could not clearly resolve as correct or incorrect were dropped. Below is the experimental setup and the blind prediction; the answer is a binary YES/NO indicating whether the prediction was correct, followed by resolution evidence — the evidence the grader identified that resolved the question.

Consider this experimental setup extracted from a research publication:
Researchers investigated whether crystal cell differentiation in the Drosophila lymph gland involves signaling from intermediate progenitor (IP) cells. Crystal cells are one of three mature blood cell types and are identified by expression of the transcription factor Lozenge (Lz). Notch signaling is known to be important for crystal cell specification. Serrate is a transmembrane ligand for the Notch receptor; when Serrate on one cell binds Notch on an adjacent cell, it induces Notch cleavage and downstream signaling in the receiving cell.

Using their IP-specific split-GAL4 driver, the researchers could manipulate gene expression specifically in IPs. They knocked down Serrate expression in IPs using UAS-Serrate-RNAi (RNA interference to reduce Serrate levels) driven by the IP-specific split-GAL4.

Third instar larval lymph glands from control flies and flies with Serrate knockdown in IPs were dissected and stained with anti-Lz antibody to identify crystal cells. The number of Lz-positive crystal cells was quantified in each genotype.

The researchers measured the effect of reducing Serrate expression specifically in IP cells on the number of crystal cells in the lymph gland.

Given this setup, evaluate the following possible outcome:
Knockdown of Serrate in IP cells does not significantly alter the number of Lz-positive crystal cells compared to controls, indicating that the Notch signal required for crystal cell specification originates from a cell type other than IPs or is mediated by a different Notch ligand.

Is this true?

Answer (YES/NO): NO